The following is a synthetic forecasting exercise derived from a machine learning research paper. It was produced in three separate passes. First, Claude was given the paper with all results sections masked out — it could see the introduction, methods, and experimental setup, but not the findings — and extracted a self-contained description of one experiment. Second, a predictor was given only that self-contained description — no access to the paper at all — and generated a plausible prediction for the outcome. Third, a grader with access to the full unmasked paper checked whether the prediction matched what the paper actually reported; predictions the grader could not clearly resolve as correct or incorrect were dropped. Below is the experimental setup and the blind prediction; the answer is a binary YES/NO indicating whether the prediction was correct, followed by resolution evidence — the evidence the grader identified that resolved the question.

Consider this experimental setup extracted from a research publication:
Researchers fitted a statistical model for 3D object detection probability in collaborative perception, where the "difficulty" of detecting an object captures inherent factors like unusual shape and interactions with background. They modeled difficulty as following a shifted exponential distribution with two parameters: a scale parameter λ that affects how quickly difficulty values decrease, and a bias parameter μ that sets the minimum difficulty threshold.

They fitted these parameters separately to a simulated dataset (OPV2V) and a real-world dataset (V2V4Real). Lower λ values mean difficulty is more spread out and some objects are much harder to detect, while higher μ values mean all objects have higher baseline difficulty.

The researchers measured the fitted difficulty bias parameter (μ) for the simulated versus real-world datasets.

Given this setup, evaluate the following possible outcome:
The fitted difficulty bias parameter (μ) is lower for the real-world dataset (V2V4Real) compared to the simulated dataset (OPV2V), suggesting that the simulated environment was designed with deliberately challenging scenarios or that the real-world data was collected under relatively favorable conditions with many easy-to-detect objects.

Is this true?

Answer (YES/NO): NO